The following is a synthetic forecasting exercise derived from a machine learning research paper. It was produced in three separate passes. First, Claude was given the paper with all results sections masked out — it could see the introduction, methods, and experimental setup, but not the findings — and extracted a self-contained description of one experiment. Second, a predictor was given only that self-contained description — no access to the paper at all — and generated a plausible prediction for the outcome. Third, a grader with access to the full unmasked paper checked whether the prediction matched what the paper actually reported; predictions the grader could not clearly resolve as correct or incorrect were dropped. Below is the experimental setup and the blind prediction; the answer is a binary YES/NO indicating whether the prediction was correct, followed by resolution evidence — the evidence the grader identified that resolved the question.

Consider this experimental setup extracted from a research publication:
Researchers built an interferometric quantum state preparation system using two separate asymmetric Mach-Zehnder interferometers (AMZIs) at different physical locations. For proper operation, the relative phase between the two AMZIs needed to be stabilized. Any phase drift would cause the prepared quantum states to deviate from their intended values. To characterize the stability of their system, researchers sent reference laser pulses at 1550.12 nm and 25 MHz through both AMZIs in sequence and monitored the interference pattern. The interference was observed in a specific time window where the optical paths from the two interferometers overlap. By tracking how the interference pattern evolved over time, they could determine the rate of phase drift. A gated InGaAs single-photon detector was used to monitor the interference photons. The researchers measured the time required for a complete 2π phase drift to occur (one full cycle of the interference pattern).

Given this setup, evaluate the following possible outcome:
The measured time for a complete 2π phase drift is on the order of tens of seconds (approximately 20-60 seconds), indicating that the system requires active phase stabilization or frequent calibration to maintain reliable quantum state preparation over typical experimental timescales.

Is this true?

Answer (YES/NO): NO